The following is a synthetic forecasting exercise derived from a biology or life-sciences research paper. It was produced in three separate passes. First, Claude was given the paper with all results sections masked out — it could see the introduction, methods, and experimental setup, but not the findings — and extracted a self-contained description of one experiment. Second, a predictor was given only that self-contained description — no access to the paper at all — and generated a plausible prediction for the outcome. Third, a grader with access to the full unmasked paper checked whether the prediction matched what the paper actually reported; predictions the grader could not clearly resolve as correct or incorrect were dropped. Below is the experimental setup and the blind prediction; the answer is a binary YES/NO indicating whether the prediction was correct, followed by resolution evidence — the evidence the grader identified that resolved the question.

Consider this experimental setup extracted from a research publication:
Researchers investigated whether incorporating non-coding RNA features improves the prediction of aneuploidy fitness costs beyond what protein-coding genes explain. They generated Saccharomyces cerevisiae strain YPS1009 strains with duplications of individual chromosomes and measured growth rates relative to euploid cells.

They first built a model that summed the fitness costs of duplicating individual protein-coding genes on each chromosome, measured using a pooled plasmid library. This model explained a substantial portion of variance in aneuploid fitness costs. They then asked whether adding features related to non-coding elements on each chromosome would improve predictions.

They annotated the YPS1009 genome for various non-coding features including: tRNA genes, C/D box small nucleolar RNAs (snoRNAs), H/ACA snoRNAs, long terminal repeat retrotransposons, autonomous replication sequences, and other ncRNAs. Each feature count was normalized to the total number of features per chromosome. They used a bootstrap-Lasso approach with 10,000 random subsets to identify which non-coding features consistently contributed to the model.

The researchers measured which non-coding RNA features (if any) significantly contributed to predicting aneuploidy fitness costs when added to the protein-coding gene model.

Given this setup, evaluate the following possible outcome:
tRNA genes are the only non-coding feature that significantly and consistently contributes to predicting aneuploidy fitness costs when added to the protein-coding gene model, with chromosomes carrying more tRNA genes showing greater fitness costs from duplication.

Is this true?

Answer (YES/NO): NO